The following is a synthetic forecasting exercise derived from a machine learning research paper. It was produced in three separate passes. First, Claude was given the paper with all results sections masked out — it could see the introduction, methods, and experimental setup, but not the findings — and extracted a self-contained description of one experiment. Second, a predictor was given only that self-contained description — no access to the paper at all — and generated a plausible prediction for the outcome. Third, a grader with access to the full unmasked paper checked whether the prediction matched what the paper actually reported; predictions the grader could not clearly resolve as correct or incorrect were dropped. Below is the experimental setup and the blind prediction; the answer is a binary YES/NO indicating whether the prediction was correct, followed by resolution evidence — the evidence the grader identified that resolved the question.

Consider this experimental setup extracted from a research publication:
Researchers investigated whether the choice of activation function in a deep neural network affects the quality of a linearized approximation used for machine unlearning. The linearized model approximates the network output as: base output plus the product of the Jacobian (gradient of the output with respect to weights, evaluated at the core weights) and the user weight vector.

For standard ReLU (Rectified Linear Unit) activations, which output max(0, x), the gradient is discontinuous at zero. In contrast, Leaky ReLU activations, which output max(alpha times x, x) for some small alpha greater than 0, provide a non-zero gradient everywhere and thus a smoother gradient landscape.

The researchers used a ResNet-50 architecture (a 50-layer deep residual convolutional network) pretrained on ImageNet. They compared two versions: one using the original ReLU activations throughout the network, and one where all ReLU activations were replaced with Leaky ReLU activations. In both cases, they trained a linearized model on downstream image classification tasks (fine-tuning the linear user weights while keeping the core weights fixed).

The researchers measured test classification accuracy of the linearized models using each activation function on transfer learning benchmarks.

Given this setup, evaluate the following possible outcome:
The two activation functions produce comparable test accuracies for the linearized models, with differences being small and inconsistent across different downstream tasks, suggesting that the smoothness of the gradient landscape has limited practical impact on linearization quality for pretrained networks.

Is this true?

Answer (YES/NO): NO